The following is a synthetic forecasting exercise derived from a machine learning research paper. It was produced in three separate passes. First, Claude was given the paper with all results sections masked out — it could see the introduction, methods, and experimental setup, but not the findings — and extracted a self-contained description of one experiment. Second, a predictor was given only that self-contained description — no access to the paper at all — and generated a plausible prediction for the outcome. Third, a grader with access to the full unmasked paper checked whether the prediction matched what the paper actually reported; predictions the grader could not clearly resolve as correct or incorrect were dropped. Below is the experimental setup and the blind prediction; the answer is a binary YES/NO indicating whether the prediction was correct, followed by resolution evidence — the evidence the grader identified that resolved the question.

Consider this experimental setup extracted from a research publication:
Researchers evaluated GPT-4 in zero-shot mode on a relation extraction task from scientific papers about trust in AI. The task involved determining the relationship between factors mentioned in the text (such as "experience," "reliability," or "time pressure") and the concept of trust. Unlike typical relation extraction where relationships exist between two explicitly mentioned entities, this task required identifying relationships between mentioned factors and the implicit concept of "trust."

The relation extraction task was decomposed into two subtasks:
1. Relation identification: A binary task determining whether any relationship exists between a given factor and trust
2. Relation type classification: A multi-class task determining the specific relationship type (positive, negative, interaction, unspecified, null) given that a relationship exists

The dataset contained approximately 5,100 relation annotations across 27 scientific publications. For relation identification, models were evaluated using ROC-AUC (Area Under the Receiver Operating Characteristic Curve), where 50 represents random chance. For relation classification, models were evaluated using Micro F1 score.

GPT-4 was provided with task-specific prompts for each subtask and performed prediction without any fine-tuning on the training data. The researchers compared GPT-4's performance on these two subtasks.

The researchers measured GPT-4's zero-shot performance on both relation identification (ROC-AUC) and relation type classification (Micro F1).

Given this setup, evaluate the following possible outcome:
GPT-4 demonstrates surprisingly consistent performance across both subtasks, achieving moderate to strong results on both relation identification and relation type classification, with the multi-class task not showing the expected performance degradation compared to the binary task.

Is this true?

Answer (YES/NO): NO